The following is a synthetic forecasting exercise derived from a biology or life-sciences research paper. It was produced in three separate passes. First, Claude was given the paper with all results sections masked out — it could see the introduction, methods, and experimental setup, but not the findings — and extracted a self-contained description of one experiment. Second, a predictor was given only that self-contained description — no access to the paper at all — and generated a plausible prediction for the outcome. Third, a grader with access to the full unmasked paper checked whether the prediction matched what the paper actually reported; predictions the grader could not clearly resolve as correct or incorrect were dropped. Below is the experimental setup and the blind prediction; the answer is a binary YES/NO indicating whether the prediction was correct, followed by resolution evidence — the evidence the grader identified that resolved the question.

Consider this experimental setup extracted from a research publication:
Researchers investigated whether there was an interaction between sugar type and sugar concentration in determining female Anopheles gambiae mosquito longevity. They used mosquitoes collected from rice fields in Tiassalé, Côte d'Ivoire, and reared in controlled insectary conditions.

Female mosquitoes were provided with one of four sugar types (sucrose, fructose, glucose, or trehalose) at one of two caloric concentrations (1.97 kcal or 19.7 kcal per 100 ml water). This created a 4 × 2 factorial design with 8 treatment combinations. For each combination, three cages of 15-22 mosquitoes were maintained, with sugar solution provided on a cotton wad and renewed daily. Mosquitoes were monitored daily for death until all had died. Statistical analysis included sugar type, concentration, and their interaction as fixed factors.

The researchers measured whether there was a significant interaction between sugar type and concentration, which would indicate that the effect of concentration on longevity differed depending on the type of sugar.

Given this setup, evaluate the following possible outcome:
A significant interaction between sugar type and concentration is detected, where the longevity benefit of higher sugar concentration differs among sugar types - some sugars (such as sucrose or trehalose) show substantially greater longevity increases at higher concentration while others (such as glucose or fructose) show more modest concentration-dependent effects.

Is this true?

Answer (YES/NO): NO